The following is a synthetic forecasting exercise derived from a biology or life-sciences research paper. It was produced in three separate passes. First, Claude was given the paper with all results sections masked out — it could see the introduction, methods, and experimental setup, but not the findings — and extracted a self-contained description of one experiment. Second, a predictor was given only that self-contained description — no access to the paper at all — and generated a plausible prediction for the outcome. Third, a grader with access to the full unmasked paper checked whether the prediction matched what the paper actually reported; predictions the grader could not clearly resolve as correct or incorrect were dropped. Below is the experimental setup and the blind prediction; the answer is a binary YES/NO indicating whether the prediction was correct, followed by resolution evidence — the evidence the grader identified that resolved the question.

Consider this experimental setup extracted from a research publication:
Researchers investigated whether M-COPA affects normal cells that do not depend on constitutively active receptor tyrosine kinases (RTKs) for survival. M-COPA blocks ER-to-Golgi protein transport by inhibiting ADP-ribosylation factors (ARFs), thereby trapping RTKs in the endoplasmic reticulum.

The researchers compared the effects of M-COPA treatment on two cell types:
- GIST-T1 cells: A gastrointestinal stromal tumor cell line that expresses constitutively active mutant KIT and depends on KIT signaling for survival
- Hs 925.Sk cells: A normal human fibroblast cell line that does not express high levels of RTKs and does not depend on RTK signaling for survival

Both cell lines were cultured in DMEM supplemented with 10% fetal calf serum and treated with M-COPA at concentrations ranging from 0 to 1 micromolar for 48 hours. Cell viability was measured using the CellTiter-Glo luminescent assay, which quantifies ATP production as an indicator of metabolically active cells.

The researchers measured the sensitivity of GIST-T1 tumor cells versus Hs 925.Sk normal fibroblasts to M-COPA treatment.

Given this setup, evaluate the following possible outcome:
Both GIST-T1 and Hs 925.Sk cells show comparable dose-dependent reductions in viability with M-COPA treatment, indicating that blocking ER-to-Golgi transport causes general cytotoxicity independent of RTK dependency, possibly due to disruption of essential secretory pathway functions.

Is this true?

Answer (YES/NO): NO